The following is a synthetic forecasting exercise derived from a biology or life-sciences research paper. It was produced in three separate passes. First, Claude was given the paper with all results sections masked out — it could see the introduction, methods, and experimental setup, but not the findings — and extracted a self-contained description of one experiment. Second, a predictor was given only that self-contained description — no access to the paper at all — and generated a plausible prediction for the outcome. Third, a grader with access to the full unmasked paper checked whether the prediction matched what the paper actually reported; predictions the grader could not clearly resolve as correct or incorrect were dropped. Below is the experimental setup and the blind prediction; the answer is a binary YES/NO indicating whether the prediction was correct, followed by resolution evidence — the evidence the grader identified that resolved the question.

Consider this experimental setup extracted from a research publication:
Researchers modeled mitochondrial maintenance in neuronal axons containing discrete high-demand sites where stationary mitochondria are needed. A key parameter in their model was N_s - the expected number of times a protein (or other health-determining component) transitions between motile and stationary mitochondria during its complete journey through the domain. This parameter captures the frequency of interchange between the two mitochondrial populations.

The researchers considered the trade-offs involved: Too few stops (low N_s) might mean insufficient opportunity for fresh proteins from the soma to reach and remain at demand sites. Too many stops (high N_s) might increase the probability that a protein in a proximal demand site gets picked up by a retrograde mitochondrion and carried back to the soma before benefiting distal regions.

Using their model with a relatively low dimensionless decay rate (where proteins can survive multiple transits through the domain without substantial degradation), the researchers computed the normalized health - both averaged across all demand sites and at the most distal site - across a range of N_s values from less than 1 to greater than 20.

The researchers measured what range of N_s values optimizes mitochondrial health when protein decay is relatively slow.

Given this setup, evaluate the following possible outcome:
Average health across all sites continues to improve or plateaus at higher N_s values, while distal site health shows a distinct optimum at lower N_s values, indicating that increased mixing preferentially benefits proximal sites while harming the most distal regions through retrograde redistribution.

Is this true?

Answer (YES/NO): NO